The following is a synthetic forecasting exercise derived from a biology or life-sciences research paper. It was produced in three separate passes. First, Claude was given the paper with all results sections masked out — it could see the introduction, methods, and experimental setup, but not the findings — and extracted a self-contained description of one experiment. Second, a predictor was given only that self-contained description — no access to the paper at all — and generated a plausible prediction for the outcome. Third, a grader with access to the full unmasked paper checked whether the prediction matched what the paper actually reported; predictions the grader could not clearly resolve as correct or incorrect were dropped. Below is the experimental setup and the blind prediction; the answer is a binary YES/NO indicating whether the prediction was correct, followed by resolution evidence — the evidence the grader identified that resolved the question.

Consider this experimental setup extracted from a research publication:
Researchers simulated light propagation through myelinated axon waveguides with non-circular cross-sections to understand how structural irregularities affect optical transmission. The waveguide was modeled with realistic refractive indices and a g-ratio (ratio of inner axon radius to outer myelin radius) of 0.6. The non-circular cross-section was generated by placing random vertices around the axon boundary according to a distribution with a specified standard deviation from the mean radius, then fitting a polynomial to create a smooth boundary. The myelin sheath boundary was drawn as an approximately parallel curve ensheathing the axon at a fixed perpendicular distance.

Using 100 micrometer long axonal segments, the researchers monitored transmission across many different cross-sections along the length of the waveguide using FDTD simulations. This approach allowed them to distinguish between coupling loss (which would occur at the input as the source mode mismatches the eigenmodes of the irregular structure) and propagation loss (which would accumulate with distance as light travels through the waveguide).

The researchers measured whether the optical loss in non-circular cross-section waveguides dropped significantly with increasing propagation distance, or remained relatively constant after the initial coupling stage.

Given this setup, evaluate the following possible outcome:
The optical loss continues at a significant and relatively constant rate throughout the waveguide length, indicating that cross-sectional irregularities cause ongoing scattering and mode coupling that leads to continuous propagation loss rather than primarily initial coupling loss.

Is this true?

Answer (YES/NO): NO